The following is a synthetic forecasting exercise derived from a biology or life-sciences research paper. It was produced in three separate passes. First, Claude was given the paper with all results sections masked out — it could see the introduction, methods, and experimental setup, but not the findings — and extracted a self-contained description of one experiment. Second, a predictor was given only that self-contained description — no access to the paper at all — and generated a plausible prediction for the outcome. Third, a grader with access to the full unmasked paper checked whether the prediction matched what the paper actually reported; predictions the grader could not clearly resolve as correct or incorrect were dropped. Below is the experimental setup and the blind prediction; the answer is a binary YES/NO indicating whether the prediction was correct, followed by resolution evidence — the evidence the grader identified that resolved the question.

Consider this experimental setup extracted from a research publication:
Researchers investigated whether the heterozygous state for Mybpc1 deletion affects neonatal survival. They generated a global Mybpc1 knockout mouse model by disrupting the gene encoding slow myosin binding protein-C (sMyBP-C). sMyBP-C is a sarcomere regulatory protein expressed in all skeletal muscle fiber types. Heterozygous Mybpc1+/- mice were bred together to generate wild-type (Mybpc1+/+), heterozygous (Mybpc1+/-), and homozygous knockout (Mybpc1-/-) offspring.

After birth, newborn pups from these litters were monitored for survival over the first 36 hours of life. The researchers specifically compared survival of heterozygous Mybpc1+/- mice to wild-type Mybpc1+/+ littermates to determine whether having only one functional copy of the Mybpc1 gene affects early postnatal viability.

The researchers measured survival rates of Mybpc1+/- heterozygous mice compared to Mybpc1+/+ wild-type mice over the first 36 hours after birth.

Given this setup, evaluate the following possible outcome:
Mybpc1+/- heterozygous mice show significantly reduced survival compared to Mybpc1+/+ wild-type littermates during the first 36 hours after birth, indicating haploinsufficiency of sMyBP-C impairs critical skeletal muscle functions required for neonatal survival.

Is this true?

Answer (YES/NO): NO